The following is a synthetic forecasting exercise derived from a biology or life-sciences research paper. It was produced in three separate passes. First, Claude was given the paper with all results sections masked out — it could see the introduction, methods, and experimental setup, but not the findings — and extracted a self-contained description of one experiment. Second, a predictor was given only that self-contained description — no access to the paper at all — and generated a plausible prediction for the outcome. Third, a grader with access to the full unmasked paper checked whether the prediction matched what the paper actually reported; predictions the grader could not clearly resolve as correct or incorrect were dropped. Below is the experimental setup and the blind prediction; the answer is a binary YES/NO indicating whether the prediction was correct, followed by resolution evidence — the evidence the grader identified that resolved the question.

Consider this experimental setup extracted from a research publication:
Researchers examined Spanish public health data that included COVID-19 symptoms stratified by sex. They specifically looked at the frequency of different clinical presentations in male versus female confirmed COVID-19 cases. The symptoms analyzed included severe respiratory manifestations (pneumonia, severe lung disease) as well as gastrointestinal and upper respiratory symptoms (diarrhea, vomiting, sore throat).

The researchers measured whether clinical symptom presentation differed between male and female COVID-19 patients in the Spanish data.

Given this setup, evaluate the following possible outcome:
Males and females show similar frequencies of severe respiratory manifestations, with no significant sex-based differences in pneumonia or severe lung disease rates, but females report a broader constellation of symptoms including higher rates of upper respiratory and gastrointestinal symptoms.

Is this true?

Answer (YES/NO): NO